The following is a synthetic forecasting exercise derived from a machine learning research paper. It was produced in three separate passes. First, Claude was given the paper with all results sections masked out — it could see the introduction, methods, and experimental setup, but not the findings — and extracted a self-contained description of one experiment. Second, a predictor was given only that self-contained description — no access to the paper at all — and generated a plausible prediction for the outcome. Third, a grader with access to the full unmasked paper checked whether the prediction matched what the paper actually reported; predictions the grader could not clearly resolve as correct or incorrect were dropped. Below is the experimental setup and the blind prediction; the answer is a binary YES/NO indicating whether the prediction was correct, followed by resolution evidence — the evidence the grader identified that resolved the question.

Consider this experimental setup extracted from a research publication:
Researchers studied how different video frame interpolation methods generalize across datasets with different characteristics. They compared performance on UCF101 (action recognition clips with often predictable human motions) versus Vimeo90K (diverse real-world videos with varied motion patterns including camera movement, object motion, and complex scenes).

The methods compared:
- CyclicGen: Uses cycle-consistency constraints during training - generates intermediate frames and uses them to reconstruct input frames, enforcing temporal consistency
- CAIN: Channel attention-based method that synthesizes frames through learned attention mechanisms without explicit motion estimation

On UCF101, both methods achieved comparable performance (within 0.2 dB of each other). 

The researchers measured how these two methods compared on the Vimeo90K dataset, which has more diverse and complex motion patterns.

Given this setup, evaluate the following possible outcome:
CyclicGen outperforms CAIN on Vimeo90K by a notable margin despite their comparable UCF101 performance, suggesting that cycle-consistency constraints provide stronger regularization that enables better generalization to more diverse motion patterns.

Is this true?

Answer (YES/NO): NO